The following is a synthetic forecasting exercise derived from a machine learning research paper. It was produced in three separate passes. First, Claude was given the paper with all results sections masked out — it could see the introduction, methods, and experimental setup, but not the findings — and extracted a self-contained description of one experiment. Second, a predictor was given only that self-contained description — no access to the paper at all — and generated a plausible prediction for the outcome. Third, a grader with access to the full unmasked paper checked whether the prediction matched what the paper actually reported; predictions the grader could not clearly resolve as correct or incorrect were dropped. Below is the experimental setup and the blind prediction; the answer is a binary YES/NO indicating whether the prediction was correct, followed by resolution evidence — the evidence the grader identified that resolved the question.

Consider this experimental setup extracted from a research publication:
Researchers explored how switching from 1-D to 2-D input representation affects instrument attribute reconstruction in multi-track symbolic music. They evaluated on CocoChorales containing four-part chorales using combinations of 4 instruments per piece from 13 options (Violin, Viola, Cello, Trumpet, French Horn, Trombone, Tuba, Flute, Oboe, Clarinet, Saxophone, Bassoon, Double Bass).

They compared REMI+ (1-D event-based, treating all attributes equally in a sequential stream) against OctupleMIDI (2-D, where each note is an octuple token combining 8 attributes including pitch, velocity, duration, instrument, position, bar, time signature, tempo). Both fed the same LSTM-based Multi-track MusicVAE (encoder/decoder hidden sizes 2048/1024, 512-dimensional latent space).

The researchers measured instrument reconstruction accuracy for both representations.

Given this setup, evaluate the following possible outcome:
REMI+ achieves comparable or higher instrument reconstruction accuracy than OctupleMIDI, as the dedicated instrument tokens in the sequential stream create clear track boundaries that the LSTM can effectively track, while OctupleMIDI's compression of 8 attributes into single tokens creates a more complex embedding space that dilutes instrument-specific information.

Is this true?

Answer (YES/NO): NO